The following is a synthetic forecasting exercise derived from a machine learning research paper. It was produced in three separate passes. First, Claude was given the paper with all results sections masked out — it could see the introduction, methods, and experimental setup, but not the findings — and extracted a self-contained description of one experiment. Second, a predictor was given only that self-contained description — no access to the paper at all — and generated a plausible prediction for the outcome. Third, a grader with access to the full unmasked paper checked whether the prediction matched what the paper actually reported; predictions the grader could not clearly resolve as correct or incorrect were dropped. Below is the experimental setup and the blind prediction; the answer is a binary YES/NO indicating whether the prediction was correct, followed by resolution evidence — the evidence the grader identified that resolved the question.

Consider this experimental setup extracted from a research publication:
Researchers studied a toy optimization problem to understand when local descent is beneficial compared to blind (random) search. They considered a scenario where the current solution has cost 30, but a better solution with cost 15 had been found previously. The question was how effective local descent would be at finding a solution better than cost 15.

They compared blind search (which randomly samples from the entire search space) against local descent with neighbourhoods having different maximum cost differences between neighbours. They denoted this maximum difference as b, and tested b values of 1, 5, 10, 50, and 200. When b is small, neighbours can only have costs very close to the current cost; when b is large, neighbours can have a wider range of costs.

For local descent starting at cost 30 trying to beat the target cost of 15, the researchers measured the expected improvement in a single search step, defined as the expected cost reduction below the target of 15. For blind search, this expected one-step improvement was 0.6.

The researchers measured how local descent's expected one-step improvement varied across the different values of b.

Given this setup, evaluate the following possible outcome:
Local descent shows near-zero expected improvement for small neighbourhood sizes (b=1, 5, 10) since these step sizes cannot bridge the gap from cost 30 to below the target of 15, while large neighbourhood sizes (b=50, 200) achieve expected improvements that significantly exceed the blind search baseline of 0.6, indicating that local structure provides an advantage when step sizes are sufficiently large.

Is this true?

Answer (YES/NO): NO